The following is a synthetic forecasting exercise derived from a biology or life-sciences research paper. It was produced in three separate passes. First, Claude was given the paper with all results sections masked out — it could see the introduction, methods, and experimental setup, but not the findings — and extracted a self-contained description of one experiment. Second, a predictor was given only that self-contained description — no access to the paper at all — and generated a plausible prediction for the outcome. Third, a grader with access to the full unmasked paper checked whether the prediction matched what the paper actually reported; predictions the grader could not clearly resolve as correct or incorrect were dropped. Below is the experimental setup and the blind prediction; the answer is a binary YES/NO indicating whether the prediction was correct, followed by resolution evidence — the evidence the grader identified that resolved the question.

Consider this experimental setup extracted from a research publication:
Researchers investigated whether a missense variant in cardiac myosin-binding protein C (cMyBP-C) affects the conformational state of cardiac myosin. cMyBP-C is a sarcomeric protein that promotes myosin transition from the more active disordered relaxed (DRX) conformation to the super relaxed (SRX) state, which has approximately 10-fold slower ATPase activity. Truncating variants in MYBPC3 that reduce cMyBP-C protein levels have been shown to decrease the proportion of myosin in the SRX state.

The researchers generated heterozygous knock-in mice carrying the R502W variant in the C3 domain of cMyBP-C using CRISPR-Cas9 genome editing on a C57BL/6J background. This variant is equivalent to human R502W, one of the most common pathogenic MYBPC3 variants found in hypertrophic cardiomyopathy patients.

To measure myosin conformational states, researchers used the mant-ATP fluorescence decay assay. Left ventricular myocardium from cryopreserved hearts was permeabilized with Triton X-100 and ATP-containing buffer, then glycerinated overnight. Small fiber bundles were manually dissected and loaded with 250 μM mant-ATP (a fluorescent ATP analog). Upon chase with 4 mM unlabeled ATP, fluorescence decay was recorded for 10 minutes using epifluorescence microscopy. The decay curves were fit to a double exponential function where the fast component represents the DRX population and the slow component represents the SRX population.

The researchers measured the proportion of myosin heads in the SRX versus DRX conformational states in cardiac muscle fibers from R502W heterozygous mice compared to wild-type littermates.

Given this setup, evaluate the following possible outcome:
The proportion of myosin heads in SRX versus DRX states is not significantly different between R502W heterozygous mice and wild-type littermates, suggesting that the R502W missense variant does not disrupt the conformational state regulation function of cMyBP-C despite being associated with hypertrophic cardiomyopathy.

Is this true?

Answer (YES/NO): YES